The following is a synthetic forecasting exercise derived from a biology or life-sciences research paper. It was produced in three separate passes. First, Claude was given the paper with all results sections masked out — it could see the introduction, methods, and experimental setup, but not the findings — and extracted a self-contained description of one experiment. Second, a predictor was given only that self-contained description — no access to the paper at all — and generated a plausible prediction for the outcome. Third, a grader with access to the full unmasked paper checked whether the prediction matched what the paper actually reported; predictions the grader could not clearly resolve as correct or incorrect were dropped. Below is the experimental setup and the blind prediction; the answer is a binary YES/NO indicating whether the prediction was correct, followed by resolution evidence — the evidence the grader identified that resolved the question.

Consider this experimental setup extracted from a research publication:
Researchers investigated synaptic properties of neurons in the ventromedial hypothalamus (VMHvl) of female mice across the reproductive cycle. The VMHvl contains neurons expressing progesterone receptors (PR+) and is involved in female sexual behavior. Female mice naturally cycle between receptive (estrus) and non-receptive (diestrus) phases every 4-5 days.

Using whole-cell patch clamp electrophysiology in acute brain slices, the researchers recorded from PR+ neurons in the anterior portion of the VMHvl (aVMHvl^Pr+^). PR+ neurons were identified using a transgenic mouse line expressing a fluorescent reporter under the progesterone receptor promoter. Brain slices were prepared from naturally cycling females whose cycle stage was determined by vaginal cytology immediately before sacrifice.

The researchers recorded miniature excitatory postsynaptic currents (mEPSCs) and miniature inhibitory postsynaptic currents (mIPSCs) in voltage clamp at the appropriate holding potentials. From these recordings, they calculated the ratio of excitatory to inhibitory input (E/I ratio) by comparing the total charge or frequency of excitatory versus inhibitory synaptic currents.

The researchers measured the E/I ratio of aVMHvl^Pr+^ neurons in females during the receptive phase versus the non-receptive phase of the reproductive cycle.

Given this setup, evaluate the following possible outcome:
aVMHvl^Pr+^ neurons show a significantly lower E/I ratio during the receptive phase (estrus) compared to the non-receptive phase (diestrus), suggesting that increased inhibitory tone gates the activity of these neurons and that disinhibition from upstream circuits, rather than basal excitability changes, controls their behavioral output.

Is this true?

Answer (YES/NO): YES